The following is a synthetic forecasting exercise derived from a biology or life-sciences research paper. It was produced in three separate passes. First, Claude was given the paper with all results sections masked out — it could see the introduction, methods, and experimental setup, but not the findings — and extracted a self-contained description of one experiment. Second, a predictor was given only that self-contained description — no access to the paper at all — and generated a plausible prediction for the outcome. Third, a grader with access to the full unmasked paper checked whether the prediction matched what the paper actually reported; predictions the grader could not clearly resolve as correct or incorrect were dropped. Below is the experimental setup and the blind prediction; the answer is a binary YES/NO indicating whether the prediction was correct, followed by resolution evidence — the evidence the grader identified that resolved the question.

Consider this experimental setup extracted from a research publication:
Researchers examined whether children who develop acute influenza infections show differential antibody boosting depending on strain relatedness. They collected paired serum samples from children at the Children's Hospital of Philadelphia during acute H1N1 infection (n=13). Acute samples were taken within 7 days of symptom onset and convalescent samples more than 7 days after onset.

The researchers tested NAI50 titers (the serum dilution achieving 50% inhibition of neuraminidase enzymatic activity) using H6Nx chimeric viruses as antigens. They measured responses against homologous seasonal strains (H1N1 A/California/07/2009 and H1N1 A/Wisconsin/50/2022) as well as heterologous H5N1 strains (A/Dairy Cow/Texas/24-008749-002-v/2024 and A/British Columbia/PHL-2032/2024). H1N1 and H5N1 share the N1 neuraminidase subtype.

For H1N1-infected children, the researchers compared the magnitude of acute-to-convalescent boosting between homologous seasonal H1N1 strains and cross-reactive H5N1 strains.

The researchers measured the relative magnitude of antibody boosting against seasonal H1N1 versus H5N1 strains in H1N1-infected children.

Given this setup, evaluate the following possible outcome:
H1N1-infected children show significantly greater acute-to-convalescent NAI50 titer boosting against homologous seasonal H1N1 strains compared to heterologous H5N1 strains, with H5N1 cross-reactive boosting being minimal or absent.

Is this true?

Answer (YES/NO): NO